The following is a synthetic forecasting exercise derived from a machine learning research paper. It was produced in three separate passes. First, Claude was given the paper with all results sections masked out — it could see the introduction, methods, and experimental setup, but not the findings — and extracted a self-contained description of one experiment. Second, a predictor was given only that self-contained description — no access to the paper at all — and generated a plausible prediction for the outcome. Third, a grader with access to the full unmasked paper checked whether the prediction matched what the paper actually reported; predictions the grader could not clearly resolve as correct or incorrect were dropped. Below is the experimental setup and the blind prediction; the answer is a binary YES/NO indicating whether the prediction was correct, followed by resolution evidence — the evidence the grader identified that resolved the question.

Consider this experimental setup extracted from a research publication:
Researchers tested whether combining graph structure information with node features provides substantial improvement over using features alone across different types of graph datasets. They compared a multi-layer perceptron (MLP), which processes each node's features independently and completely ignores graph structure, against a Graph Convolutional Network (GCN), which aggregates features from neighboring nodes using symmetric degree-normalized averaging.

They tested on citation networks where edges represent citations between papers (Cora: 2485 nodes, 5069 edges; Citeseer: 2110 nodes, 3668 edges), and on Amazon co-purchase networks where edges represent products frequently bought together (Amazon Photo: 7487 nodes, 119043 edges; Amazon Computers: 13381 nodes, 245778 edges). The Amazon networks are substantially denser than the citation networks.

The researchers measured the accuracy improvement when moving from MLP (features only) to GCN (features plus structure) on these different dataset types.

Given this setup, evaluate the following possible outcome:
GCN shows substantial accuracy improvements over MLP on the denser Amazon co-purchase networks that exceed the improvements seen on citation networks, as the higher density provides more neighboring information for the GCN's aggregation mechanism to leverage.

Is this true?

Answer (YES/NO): NO